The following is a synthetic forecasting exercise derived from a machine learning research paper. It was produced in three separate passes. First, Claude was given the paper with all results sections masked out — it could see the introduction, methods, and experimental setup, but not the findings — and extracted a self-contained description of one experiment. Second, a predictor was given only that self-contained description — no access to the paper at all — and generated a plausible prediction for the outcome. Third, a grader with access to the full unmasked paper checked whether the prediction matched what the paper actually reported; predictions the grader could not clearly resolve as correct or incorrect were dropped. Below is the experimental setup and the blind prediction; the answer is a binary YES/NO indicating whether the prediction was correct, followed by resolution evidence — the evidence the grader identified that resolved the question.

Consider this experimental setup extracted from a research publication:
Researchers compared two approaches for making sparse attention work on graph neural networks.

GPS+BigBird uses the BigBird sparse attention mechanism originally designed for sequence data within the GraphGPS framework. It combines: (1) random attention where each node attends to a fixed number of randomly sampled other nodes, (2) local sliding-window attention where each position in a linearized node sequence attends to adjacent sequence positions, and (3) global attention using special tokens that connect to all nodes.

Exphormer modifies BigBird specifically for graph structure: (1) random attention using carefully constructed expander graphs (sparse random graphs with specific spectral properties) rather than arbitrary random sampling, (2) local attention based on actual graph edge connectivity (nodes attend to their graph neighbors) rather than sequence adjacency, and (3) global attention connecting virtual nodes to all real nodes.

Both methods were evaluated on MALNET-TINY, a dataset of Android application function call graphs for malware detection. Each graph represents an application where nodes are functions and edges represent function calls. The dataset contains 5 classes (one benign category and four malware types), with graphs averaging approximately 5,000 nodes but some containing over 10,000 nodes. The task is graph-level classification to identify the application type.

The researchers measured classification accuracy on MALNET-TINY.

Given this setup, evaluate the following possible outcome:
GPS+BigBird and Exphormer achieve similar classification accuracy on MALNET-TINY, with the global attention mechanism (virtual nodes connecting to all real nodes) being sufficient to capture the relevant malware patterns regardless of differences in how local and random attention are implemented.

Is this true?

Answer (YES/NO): NO